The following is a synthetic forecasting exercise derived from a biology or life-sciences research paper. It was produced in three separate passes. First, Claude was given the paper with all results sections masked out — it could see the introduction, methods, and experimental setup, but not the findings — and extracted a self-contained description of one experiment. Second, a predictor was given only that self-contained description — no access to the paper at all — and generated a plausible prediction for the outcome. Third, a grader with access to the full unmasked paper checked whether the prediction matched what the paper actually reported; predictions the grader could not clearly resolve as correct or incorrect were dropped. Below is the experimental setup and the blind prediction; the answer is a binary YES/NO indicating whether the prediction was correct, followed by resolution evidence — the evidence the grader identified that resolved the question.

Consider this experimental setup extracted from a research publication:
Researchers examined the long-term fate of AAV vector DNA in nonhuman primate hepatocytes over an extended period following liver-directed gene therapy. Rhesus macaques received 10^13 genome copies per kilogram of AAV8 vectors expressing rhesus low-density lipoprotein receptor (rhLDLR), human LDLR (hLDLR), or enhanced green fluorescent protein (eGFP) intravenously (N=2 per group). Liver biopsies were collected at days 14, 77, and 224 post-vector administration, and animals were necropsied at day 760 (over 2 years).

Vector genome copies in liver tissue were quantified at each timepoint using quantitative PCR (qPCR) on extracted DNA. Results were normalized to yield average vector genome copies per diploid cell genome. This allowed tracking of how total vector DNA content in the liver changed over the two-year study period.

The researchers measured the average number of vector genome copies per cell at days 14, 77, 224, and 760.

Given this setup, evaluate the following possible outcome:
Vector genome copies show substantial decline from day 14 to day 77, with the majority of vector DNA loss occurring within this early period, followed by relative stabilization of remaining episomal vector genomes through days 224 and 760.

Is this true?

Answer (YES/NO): NO